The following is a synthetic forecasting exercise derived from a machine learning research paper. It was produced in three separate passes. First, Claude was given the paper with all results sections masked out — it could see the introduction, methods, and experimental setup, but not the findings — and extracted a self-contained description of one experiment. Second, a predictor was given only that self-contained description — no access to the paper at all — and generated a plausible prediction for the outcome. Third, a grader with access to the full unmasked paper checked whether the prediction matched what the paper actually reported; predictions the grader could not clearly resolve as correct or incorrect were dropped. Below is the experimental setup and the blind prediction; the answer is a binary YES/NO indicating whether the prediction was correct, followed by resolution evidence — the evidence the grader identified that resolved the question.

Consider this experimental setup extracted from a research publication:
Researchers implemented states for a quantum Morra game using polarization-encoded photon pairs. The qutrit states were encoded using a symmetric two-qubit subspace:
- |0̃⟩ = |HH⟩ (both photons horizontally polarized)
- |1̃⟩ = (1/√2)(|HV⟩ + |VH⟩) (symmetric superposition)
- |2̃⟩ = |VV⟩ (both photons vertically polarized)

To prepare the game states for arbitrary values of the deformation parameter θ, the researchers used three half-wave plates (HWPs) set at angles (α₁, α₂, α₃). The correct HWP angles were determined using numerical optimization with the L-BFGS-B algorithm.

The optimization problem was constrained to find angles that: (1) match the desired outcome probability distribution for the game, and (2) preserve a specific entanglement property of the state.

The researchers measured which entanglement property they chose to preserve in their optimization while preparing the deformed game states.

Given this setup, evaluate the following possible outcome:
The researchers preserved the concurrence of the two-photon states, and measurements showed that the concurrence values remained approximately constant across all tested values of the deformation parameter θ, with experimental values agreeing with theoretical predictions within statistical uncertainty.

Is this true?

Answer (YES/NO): NO